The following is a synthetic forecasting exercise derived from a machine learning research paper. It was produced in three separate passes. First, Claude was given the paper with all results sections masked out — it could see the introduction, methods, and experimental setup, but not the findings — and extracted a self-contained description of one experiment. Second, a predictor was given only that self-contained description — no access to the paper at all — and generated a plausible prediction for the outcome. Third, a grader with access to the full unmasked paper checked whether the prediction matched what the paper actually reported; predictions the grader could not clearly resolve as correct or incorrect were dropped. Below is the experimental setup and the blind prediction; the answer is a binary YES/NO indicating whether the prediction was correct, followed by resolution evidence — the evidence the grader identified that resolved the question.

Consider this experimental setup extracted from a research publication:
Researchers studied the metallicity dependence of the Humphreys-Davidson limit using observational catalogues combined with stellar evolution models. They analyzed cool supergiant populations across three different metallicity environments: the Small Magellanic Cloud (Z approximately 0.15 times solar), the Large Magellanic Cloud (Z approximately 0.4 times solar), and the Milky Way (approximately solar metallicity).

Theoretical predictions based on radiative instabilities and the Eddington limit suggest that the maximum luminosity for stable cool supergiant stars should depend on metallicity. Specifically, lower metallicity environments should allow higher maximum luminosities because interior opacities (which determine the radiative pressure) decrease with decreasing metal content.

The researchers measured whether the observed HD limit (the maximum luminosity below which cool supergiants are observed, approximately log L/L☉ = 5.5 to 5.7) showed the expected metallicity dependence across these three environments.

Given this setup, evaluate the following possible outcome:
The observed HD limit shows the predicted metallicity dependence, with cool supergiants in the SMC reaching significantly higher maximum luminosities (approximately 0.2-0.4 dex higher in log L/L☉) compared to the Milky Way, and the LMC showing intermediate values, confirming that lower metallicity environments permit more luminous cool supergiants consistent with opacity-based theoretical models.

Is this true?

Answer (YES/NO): NO